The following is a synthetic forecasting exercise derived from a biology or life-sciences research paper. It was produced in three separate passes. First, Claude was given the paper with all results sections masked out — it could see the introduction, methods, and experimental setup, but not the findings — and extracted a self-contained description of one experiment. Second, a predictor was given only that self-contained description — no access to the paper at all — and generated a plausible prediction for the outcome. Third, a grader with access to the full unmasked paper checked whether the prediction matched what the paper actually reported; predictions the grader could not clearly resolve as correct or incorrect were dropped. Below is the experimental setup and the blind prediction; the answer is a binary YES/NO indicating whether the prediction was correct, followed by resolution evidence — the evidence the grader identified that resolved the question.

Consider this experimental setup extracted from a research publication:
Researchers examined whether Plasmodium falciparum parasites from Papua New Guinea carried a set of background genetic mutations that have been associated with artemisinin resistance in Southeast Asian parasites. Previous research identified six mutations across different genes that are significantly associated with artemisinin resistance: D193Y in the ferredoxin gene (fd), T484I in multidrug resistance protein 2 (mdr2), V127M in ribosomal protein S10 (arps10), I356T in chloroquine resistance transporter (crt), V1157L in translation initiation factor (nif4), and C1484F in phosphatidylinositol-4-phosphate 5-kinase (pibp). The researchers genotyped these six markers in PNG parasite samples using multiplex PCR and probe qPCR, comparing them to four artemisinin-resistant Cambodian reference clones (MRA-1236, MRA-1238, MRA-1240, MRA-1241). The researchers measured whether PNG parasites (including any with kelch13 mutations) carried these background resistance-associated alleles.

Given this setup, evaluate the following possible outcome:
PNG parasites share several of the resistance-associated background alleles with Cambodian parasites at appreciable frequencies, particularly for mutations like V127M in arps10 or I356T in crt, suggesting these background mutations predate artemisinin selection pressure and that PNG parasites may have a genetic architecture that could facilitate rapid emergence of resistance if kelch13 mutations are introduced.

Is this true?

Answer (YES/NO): NO